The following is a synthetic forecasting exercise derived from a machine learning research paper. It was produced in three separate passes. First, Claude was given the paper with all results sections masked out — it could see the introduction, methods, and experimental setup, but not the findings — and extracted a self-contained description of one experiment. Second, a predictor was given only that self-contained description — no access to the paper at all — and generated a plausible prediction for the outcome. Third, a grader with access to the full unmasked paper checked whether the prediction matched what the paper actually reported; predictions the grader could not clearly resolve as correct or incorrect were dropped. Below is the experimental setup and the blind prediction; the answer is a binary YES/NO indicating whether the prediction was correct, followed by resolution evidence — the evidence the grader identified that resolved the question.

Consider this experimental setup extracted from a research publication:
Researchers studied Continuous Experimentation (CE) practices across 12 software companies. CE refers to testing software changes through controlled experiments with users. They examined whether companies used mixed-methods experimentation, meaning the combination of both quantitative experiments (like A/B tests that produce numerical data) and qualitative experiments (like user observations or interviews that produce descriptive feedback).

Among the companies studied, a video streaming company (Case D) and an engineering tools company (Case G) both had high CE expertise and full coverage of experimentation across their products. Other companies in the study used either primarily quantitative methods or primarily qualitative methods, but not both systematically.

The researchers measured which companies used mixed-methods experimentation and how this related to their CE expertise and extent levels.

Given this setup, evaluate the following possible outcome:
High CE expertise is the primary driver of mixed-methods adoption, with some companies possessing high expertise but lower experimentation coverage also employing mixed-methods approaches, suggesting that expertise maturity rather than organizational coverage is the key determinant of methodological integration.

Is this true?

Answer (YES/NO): NO